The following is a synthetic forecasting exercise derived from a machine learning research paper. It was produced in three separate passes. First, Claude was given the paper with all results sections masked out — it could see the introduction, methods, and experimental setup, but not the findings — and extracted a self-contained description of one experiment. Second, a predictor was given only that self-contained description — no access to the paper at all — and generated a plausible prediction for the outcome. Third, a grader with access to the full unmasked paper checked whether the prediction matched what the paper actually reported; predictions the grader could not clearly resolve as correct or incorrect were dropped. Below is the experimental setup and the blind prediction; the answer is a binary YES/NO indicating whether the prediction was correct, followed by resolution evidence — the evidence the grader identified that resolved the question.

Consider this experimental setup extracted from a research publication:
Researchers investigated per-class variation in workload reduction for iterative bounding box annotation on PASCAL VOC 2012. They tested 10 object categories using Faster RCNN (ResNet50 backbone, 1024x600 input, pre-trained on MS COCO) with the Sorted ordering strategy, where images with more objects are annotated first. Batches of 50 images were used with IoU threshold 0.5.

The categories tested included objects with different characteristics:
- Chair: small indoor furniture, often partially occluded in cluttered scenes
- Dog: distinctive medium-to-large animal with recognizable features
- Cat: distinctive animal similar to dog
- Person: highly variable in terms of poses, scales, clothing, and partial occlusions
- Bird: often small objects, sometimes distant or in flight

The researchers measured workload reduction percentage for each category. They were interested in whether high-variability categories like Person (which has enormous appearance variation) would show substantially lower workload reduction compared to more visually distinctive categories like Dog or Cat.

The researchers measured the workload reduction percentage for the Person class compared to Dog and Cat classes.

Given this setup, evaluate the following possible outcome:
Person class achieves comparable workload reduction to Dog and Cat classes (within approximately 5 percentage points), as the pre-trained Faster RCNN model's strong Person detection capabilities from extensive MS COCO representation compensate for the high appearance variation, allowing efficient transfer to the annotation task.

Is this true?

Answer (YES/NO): YES